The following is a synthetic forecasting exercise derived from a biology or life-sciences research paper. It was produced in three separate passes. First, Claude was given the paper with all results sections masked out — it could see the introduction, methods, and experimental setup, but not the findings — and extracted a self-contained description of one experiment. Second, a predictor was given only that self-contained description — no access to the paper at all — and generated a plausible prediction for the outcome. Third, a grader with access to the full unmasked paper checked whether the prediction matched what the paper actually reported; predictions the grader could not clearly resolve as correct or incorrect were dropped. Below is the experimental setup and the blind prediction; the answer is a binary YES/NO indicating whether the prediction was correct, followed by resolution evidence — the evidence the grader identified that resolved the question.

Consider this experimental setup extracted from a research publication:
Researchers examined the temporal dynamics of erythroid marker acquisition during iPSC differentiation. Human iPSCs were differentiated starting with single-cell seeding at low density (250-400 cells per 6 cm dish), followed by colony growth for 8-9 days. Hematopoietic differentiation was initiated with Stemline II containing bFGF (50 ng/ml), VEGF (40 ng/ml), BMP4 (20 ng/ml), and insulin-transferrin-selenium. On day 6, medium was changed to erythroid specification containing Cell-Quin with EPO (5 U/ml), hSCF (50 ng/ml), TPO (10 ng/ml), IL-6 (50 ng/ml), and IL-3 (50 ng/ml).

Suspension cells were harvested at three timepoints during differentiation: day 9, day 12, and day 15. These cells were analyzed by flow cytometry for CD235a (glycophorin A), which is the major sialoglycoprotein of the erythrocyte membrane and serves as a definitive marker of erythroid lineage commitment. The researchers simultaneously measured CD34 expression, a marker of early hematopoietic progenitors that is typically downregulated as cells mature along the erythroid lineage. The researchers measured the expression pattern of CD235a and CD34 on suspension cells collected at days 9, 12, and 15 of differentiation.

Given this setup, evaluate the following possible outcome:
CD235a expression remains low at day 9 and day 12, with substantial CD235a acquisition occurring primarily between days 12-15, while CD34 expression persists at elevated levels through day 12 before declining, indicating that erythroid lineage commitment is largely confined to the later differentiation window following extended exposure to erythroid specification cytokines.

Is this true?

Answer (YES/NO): NO